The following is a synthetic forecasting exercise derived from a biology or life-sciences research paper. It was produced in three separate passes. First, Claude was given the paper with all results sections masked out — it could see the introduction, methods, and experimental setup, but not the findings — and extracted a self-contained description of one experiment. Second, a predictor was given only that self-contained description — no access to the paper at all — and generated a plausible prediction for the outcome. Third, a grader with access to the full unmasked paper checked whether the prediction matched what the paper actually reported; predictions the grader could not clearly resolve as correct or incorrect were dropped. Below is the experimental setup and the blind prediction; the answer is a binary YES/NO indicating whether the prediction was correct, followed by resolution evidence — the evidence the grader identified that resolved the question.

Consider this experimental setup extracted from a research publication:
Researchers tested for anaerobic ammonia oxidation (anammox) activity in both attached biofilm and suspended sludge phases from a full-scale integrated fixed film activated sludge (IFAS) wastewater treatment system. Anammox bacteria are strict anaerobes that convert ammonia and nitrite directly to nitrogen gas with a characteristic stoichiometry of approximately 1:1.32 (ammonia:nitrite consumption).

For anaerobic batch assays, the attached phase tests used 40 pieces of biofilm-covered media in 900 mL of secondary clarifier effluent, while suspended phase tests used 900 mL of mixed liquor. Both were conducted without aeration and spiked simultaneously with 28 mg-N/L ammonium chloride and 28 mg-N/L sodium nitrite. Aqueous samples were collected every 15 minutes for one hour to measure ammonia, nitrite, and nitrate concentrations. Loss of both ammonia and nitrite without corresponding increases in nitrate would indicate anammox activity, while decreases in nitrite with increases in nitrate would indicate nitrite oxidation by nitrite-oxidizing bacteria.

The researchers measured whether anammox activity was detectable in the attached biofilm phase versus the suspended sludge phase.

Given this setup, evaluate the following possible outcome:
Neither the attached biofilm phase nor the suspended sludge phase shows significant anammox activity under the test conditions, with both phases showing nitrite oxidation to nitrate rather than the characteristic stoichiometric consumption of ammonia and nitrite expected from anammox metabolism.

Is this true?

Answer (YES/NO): NO